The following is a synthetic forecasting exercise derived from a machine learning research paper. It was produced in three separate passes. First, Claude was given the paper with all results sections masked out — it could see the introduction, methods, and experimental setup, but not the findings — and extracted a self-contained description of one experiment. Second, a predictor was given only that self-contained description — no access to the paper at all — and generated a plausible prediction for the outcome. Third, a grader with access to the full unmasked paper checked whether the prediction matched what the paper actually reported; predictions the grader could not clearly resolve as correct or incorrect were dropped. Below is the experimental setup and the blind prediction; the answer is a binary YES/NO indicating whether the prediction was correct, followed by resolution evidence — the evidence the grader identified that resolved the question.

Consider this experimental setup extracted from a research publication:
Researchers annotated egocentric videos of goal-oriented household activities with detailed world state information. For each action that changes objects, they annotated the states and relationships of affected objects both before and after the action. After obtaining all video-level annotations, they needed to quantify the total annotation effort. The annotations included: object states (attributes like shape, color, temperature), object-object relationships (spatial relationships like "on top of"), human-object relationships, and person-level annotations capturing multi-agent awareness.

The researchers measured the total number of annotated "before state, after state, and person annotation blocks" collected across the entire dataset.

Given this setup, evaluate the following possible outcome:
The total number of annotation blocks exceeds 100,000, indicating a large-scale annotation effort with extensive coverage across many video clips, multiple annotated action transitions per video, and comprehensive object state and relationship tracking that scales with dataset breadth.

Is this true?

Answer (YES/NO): NO